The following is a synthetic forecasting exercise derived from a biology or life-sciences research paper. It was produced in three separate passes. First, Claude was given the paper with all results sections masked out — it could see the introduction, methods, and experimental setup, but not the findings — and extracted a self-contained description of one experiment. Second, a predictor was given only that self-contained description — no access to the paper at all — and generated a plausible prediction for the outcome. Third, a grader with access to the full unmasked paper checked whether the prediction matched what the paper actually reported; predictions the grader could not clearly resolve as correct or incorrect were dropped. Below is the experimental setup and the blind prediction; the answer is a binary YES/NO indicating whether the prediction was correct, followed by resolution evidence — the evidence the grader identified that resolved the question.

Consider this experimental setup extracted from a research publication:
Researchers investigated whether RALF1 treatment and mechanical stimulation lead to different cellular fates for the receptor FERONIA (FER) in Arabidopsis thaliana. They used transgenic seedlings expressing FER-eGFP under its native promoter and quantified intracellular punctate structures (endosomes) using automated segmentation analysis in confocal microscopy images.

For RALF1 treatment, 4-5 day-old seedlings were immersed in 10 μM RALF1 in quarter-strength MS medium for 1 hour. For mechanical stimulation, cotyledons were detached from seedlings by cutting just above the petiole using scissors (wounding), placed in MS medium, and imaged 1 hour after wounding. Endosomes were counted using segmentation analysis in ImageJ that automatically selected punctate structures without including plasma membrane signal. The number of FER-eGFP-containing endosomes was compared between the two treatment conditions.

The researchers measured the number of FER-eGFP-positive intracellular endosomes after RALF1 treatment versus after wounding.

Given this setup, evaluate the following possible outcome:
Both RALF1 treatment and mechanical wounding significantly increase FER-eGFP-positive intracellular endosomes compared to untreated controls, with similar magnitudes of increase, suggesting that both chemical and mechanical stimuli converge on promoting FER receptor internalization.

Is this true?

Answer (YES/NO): NO